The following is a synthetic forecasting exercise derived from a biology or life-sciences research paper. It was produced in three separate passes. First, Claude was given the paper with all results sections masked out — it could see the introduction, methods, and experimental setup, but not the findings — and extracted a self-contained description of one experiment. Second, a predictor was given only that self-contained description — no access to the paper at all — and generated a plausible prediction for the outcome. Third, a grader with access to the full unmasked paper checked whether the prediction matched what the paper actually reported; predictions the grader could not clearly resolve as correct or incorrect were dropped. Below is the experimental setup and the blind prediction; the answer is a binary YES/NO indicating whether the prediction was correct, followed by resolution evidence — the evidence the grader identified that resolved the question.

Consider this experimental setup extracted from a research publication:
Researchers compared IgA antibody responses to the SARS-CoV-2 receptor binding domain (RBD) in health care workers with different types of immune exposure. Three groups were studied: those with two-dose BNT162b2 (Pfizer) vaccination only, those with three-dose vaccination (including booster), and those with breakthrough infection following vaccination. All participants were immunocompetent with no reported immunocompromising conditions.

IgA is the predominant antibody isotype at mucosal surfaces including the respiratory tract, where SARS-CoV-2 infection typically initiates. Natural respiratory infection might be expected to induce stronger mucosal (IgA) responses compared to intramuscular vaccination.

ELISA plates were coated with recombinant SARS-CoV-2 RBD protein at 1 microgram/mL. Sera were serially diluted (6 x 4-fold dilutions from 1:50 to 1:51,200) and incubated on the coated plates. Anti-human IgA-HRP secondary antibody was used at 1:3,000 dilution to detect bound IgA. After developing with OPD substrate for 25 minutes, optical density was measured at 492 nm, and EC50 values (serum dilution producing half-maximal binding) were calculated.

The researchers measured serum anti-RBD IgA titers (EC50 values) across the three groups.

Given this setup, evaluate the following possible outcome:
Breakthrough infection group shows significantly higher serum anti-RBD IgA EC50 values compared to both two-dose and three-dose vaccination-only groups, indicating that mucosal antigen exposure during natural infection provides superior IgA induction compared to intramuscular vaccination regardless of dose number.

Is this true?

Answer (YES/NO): NO